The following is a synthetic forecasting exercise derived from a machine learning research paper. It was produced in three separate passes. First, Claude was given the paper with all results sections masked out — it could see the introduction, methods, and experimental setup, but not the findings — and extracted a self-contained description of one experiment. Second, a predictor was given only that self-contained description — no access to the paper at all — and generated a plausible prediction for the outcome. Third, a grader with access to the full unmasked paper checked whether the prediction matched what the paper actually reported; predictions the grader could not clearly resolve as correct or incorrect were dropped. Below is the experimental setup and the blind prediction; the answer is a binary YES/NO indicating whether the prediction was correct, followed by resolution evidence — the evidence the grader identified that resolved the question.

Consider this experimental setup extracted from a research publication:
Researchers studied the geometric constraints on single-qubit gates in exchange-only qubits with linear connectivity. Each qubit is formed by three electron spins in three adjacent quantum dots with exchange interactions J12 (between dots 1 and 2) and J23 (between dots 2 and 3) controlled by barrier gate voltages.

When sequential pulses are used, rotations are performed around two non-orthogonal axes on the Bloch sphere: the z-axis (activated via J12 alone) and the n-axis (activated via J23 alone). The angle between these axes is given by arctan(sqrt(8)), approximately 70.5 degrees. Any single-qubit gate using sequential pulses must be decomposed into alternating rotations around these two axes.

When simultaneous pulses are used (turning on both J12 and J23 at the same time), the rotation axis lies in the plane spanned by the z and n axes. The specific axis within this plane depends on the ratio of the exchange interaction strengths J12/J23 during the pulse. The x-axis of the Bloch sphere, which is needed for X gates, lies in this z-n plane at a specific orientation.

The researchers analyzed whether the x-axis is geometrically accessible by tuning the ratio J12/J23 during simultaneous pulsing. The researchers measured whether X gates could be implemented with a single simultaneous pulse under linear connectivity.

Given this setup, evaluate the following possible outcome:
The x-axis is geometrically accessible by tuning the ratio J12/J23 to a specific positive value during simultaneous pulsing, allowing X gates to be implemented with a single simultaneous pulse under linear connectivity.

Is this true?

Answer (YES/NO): YES